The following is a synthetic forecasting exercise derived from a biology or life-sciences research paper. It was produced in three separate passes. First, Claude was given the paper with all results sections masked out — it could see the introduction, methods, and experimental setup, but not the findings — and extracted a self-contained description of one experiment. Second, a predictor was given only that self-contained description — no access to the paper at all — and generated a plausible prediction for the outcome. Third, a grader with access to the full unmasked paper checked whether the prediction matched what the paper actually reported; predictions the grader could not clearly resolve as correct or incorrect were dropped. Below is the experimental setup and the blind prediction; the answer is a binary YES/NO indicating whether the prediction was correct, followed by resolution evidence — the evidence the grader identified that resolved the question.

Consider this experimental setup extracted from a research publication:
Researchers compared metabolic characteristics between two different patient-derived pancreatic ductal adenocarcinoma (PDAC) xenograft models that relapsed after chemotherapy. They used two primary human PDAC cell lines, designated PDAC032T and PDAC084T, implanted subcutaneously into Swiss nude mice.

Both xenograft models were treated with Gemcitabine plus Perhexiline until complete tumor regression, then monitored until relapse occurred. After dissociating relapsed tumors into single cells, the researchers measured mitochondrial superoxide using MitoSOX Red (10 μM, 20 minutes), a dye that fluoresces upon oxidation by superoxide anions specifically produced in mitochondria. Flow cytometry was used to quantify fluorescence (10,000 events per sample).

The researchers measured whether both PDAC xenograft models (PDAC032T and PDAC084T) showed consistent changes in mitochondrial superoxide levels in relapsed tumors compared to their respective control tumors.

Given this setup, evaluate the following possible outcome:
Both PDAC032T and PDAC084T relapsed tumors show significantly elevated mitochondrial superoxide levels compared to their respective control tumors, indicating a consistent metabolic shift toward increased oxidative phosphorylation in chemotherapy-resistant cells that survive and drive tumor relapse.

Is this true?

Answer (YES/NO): YES